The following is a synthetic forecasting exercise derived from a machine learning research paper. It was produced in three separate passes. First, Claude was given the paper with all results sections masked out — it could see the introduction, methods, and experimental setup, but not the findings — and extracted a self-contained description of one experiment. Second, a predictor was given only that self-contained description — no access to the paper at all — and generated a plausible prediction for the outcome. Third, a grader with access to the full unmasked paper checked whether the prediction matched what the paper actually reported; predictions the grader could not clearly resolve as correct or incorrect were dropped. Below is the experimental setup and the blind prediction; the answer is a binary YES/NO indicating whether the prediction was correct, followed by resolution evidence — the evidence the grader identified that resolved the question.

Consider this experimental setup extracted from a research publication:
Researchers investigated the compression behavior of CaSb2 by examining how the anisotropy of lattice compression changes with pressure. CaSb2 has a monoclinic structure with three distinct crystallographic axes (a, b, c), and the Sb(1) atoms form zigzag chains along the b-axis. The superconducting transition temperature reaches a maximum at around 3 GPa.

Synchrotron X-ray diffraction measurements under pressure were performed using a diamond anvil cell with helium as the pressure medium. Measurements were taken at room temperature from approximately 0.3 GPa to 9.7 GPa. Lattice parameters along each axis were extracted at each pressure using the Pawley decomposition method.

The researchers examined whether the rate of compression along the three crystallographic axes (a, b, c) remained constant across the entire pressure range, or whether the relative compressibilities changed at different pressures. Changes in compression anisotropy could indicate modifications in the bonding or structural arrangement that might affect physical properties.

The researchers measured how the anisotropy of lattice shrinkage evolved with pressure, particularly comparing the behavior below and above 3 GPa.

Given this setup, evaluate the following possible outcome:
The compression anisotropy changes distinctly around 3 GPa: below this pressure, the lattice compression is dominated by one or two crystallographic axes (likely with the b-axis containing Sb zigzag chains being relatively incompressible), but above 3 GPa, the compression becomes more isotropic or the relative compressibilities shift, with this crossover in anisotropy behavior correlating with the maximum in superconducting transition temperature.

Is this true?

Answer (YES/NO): YES